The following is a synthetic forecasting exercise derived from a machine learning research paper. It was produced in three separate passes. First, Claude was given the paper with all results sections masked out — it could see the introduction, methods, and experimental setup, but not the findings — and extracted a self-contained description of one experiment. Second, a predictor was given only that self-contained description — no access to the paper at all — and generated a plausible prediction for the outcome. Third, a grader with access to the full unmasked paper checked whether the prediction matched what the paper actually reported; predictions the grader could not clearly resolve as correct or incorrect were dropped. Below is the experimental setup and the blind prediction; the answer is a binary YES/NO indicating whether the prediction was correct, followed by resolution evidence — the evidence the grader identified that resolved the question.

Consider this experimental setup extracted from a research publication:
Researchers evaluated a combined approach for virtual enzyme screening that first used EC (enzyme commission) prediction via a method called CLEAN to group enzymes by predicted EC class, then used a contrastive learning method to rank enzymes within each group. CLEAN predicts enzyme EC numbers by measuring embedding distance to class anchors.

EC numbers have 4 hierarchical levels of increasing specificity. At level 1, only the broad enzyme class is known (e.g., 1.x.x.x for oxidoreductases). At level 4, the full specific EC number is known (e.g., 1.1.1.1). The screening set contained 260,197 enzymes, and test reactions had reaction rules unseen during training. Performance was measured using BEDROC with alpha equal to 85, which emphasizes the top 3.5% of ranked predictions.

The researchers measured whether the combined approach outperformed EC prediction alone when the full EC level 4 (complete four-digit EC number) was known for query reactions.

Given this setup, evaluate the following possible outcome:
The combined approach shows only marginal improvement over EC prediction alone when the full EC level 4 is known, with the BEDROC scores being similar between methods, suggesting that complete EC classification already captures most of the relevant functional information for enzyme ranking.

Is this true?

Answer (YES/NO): NO